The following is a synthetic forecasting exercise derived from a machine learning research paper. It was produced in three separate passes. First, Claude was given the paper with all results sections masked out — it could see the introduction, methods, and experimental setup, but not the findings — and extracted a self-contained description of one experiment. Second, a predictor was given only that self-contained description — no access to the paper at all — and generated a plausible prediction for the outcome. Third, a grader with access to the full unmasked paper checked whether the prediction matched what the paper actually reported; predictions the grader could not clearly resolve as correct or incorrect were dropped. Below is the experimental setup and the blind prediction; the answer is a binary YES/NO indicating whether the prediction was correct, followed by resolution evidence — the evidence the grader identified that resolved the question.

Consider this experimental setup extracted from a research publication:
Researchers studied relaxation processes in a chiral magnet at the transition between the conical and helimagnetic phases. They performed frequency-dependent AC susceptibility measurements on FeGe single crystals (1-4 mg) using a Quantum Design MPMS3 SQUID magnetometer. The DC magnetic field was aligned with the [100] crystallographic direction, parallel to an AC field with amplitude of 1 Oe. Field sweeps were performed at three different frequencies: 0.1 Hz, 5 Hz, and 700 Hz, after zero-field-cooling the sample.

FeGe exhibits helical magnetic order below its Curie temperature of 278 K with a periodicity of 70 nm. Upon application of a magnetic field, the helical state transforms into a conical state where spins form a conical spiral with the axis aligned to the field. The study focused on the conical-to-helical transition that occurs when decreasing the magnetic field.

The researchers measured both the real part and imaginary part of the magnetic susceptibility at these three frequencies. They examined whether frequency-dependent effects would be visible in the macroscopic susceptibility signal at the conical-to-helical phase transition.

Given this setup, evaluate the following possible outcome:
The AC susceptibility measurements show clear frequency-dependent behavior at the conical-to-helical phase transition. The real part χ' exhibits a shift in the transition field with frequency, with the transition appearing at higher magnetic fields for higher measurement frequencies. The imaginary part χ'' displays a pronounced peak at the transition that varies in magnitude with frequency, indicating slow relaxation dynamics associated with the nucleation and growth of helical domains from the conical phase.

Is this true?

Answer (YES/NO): NO